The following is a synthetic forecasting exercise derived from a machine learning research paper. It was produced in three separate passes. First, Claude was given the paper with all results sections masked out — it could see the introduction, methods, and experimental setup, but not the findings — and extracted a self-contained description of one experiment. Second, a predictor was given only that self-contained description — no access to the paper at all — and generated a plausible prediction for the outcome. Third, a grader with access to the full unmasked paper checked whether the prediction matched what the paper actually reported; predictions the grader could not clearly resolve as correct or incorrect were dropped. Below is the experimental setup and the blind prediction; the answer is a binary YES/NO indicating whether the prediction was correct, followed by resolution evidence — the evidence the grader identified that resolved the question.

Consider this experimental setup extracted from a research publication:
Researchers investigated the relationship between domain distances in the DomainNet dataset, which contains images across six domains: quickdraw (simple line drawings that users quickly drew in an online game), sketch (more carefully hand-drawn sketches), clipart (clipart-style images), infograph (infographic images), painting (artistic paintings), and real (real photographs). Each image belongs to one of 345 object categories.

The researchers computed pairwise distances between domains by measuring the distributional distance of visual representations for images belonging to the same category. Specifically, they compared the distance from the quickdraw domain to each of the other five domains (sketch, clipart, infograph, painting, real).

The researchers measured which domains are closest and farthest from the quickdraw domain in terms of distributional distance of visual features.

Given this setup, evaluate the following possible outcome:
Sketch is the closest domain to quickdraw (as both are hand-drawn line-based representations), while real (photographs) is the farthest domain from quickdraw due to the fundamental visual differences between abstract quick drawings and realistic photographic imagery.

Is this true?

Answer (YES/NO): NO